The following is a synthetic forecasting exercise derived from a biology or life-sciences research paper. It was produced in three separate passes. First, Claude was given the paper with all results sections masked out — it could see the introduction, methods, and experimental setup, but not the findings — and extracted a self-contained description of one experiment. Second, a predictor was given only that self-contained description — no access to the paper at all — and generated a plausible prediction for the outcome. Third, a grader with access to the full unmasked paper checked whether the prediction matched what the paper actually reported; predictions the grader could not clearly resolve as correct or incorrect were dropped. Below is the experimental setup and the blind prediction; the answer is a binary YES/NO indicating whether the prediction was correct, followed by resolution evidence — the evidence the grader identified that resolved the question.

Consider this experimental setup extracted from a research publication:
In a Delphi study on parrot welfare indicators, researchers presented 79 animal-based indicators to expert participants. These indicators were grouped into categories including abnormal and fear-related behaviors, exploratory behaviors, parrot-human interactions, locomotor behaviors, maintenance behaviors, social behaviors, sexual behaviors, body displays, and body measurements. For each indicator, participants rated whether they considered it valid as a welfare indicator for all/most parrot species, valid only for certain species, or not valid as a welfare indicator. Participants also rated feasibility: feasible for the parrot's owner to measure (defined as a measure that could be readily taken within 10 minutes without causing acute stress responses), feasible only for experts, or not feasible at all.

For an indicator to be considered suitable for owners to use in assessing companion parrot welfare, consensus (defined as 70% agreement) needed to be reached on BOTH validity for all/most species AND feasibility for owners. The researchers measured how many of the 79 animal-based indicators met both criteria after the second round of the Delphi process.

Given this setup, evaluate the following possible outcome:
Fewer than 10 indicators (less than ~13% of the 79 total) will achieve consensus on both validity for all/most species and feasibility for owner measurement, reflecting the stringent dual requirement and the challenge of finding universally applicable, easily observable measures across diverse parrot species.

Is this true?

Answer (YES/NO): NO